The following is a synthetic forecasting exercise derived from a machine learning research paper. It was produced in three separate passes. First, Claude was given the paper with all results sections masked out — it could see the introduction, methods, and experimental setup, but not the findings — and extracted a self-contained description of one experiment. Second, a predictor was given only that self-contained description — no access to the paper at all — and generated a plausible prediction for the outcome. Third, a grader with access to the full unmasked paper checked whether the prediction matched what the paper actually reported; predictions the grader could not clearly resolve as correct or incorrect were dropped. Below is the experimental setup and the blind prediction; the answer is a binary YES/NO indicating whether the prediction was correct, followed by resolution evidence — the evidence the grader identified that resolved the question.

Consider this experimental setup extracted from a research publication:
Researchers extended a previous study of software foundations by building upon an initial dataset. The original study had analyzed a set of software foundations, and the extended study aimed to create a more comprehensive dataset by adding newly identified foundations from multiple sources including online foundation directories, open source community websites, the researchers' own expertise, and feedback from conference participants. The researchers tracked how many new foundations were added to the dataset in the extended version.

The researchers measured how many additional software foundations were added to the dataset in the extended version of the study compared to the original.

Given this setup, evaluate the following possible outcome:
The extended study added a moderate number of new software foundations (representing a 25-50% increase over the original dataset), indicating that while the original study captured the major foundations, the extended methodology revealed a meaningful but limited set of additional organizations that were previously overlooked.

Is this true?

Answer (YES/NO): NO